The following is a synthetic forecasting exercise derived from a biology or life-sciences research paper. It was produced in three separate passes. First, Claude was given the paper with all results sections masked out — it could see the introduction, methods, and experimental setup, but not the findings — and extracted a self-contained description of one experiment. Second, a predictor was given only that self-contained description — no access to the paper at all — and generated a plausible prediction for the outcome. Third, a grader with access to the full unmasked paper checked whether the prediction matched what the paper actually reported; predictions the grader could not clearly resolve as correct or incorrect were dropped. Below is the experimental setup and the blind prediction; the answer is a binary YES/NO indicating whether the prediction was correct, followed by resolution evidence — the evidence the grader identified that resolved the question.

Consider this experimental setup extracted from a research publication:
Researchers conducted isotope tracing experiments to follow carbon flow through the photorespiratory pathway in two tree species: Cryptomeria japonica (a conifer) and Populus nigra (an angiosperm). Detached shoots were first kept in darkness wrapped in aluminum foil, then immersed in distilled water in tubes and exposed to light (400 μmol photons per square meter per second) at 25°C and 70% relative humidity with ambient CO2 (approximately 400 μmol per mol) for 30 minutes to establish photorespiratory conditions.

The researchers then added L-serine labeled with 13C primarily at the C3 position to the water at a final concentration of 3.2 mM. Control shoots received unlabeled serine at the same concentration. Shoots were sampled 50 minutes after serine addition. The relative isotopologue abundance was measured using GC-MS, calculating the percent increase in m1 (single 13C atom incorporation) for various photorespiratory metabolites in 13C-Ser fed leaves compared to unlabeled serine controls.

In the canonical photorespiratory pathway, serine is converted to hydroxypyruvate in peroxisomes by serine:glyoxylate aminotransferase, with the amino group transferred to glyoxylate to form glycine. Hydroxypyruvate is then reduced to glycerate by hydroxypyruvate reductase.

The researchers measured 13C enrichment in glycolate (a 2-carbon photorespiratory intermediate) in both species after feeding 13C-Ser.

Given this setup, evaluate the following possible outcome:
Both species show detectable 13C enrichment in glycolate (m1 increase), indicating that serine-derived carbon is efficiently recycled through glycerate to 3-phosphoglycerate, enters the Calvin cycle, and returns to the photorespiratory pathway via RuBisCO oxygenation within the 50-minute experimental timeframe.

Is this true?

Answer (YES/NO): NO